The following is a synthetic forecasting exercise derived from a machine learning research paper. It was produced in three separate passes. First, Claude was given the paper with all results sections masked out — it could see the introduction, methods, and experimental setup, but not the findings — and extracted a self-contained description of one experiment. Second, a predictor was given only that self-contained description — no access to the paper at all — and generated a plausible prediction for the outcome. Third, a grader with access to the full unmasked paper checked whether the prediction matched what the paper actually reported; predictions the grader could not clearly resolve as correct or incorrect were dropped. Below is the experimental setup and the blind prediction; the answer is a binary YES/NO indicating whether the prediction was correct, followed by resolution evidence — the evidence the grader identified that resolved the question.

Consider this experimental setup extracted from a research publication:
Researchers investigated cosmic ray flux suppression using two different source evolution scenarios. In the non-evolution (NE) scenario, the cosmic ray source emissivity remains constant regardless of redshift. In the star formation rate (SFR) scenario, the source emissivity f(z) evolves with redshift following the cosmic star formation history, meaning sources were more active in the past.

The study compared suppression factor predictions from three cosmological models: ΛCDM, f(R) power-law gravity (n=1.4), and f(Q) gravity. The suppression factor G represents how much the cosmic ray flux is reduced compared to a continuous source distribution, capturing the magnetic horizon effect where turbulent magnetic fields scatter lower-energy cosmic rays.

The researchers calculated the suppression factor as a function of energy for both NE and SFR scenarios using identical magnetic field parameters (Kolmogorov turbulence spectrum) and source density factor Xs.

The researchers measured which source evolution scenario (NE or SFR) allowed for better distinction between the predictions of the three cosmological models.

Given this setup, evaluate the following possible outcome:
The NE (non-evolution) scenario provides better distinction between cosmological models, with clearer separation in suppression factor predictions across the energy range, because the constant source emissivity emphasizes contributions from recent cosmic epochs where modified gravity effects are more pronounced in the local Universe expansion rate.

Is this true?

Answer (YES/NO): NO